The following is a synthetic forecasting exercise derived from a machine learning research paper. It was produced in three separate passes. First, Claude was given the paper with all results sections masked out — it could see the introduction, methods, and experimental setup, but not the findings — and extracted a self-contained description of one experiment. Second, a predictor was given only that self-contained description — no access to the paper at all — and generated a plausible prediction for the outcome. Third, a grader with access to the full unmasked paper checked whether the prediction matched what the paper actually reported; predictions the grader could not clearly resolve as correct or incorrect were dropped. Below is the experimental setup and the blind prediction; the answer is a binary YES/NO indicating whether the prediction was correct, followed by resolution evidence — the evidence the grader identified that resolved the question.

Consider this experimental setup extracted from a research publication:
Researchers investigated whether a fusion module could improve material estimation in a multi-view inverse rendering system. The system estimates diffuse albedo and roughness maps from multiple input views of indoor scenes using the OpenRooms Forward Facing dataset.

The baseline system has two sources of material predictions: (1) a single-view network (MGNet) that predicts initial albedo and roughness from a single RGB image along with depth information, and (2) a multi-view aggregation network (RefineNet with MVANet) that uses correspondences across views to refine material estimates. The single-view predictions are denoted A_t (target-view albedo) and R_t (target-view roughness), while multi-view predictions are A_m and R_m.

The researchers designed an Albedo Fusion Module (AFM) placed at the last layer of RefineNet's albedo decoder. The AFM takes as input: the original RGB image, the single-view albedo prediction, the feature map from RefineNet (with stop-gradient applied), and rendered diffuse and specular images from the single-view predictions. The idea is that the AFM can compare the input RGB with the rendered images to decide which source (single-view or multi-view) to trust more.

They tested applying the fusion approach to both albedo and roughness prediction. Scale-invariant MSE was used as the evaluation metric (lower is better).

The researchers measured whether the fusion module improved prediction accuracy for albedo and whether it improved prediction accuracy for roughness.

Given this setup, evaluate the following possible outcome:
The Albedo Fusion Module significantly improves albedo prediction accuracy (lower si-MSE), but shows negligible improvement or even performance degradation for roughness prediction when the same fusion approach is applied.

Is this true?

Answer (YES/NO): YES